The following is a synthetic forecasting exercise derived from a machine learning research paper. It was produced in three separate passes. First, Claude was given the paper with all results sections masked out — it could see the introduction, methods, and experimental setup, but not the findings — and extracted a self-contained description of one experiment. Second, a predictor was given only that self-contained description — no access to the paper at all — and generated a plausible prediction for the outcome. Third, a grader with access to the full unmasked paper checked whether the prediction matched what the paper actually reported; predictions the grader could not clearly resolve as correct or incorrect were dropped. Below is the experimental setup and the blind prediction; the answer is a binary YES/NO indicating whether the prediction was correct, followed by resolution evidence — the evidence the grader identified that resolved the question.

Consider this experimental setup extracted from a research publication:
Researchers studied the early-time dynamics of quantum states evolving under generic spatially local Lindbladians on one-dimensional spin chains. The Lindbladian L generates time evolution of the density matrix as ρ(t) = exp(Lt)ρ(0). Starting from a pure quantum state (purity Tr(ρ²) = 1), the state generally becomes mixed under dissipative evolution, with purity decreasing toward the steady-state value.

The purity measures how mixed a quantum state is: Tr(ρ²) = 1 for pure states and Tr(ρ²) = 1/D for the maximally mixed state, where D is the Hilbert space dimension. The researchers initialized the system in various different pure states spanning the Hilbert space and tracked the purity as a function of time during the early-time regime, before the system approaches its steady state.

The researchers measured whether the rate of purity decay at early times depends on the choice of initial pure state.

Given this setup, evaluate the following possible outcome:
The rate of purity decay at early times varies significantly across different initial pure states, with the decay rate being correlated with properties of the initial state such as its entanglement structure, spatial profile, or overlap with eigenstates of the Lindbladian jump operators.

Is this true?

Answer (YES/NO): NO